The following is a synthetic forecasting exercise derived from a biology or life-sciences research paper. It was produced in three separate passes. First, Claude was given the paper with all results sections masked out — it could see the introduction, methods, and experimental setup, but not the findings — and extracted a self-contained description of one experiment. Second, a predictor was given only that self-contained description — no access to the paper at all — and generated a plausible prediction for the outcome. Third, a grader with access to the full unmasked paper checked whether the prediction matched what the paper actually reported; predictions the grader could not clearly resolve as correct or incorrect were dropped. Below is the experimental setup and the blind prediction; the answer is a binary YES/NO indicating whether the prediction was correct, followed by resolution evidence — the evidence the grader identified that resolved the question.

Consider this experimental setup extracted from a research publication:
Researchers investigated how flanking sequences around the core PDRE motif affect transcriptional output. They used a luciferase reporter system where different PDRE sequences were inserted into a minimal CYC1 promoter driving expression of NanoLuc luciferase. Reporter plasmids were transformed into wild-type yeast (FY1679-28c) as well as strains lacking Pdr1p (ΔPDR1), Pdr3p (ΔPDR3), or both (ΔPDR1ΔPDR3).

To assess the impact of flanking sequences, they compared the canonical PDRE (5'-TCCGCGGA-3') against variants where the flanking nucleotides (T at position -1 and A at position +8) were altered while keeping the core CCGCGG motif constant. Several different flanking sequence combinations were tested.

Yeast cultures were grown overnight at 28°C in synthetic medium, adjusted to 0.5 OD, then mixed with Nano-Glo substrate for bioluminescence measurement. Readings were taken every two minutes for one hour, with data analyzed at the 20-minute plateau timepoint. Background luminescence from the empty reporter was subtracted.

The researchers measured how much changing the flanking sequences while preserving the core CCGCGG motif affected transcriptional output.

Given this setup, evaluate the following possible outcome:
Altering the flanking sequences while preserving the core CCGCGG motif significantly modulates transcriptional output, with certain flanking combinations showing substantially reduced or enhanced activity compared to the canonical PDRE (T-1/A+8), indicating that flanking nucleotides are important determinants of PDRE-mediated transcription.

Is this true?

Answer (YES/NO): YES